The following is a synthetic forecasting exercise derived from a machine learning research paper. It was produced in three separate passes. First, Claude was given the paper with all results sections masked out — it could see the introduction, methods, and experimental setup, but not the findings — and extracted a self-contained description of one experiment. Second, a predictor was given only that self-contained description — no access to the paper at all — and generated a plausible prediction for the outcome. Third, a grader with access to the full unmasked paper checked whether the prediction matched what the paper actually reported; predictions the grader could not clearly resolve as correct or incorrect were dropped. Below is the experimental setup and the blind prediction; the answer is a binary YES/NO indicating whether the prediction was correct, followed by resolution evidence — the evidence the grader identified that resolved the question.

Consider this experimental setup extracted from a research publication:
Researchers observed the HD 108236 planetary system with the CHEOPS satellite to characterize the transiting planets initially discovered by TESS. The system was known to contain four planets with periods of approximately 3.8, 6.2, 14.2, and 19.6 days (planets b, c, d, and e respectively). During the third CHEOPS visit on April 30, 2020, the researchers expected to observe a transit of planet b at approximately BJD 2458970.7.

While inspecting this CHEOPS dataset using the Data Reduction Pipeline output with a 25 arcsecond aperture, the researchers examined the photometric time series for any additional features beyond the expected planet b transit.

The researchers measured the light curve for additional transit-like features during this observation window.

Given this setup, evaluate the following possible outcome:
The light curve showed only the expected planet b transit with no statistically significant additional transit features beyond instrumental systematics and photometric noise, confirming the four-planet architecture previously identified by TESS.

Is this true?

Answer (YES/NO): NO